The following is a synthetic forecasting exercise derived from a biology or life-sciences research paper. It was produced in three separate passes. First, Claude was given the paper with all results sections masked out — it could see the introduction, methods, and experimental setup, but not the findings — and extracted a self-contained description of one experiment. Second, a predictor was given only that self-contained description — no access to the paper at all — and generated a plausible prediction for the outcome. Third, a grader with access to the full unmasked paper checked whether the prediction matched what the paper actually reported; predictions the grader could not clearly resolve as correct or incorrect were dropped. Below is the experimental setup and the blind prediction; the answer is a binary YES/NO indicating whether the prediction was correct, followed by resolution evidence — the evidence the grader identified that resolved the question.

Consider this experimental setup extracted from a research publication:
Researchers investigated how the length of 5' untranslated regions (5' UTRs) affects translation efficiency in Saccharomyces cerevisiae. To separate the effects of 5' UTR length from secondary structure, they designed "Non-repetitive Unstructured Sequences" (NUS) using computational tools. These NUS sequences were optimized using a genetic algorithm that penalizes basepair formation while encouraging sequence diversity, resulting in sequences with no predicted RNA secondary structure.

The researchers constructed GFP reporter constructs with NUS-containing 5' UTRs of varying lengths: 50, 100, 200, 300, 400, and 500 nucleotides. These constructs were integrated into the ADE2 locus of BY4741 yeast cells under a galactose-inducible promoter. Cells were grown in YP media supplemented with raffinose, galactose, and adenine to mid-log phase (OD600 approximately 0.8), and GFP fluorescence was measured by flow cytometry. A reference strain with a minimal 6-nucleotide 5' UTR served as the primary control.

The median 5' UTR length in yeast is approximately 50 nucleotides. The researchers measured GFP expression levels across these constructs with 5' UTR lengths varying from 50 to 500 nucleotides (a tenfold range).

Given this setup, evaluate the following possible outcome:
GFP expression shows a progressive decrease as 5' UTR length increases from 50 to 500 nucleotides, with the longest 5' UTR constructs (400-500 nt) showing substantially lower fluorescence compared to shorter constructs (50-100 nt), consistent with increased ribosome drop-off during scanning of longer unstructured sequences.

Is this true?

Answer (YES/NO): NO